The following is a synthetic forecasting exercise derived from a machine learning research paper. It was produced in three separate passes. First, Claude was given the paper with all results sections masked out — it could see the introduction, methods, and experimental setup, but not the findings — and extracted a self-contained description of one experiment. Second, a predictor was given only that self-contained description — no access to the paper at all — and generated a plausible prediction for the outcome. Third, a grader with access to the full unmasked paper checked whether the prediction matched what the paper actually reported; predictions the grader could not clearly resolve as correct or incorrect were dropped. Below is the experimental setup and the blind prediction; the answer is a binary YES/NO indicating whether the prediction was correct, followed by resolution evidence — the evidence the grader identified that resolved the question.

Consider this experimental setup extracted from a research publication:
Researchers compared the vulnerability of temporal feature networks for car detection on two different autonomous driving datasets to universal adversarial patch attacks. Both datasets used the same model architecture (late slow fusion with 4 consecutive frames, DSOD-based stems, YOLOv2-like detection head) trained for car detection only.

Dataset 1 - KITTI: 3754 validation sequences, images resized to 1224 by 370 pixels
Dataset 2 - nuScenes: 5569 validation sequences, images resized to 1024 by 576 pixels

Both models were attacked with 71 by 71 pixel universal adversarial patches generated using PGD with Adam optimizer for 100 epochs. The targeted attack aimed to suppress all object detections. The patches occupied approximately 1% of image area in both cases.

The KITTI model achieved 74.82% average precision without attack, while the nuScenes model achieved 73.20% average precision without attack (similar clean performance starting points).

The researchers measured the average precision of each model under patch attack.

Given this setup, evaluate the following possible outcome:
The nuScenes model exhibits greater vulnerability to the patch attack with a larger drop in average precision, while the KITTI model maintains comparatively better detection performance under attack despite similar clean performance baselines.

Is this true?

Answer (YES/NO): YES